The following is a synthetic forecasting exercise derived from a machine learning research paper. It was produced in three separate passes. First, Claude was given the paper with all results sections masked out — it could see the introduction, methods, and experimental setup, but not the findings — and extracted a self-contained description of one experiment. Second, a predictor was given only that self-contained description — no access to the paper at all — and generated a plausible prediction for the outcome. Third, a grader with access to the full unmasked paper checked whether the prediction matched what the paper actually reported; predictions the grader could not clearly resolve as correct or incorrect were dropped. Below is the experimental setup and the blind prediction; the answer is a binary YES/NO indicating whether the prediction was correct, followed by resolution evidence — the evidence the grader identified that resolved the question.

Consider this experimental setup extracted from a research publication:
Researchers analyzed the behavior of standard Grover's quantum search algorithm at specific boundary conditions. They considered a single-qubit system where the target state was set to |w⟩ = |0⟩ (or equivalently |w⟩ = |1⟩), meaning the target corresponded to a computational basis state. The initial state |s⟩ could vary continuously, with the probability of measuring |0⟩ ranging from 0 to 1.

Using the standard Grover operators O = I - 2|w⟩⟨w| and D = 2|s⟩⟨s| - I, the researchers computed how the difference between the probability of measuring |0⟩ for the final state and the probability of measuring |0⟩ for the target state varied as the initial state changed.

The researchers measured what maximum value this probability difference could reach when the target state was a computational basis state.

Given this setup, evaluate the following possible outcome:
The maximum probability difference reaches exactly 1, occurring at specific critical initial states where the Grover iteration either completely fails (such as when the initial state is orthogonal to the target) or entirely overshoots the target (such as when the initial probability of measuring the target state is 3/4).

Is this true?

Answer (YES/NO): NO